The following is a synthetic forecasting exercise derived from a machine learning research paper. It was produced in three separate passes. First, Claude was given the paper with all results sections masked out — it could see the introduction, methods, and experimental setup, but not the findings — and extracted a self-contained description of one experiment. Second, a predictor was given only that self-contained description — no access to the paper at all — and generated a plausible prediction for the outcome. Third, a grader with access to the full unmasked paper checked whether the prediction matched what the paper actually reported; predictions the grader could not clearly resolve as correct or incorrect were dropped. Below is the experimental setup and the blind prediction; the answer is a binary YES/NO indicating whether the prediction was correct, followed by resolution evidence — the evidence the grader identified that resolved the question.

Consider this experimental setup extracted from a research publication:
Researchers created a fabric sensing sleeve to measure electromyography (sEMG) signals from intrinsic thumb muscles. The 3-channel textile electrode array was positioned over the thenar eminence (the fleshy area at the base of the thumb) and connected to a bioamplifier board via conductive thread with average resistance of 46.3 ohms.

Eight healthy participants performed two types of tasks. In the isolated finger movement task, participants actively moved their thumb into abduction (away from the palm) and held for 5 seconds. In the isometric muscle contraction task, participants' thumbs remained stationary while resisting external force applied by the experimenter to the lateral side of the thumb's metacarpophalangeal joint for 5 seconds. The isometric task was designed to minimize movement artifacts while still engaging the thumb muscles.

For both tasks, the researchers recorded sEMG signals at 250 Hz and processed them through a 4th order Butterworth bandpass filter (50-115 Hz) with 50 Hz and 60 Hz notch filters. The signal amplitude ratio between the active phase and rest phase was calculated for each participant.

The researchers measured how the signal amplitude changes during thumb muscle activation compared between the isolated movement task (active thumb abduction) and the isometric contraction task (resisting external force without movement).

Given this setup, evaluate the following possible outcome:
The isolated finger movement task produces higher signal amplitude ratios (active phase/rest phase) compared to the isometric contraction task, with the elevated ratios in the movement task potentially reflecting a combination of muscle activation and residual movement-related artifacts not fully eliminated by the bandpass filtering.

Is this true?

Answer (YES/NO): NO